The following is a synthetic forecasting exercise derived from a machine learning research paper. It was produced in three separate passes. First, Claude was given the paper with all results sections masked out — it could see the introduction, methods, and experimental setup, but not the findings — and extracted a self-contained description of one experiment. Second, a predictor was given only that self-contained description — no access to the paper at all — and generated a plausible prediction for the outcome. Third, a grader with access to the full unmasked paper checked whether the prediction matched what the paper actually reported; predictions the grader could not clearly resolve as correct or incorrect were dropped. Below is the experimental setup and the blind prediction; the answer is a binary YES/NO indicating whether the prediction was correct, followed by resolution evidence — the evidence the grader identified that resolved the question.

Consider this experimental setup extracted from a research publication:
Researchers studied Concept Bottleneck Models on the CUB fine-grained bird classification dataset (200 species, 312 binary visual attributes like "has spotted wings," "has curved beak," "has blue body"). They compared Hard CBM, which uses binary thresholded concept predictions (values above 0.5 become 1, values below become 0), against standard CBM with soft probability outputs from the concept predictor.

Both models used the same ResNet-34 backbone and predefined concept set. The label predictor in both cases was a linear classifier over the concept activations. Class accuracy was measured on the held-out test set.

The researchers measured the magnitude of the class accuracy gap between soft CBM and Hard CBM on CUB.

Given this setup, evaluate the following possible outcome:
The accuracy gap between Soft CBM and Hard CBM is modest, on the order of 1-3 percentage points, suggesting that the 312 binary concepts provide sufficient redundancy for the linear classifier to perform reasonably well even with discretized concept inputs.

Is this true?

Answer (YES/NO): NO